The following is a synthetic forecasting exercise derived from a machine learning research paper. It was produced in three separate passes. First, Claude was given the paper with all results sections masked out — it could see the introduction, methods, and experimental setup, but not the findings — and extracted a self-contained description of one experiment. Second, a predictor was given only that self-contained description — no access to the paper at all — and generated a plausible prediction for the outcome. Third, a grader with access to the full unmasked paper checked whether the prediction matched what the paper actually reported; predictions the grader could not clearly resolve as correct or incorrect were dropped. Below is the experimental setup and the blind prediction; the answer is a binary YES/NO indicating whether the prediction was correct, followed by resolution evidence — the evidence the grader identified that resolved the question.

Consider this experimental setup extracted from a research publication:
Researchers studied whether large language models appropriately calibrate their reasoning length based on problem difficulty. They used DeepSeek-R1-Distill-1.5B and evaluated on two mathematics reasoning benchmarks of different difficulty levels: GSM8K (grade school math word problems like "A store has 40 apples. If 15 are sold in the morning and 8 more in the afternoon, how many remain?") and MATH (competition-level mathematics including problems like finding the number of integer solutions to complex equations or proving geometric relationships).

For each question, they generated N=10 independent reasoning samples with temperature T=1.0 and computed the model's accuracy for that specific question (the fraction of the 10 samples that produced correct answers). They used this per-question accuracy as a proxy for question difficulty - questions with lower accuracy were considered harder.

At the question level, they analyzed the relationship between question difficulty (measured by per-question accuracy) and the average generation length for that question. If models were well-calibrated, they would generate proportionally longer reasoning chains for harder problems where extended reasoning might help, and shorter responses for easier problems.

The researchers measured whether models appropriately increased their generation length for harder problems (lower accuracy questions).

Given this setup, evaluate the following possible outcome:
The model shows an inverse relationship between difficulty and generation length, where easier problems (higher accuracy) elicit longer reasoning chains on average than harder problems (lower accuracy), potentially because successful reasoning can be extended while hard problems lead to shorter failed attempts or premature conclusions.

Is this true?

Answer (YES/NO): NO